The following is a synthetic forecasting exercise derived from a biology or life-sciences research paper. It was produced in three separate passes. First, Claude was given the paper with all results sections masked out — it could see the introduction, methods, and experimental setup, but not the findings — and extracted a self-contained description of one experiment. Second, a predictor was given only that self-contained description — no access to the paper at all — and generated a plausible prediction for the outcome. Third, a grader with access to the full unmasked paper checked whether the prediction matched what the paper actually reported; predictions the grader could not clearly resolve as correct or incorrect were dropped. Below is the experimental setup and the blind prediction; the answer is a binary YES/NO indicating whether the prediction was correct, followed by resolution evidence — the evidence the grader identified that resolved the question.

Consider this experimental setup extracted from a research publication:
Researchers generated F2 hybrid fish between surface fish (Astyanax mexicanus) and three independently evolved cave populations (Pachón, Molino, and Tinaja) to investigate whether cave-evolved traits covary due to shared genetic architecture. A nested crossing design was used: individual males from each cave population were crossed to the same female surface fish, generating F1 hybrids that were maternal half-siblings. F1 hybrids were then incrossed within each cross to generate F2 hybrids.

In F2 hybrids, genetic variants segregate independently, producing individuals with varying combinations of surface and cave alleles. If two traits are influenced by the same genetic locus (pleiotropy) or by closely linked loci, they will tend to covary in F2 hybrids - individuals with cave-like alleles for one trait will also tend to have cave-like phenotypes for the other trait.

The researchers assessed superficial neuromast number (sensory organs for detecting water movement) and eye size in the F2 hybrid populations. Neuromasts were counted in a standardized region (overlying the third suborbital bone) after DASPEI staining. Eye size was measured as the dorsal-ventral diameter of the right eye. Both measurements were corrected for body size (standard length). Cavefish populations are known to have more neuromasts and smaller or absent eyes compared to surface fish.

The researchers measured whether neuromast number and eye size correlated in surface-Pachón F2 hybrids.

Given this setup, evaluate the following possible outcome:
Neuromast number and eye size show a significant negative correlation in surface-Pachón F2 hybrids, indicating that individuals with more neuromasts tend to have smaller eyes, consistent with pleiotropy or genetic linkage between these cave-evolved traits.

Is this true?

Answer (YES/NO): YES